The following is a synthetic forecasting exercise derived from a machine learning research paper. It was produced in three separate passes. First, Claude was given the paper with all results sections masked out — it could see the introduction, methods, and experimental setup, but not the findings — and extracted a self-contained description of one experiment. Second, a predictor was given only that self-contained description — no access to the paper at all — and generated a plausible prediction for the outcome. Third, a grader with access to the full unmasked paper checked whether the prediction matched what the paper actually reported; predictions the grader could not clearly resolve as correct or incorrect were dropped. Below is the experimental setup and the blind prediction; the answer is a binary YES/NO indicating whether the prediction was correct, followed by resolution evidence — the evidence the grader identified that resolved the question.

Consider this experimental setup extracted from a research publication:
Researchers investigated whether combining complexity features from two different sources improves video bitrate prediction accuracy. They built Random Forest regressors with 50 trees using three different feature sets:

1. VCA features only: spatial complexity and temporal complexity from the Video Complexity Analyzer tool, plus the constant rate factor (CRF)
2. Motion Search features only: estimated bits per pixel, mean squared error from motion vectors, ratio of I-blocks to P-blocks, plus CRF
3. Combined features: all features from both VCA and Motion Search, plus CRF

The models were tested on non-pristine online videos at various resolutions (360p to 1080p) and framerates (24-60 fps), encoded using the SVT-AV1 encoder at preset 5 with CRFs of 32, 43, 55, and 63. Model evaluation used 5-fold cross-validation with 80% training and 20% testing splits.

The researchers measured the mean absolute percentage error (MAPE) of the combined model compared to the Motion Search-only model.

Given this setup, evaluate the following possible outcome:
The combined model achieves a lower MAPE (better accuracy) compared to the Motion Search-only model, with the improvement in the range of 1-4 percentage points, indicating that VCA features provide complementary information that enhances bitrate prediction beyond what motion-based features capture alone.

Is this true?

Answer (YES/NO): NO